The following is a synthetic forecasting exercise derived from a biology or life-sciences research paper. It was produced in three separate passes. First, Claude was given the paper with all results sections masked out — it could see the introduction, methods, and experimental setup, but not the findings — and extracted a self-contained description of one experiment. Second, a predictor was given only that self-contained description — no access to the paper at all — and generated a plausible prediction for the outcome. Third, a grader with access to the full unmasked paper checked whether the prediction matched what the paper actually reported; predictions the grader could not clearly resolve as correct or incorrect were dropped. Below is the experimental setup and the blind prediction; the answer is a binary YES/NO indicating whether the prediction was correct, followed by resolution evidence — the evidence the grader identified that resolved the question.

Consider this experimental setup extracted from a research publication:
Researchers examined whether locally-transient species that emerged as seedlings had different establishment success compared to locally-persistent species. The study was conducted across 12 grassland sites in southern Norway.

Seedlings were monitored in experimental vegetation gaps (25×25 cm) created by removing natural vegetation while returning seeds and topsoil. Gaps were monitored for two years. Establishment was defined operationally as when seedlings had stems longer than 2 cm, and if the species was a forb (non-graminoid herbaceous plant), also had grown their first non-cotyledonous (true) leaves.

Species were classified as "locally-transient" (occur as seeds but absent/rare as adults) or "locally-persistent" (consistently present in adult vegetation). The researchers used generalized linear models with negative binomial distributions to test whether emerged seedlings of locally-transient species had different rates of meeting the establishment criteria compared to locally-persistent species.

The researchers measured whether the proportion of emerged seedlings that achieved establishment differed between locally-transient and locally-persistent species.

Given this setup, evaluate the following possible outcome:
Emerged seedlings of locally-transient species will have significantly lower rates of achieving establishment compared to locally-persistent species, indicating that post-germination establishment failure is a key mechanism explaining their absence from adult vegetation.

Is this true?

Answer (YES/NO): NO